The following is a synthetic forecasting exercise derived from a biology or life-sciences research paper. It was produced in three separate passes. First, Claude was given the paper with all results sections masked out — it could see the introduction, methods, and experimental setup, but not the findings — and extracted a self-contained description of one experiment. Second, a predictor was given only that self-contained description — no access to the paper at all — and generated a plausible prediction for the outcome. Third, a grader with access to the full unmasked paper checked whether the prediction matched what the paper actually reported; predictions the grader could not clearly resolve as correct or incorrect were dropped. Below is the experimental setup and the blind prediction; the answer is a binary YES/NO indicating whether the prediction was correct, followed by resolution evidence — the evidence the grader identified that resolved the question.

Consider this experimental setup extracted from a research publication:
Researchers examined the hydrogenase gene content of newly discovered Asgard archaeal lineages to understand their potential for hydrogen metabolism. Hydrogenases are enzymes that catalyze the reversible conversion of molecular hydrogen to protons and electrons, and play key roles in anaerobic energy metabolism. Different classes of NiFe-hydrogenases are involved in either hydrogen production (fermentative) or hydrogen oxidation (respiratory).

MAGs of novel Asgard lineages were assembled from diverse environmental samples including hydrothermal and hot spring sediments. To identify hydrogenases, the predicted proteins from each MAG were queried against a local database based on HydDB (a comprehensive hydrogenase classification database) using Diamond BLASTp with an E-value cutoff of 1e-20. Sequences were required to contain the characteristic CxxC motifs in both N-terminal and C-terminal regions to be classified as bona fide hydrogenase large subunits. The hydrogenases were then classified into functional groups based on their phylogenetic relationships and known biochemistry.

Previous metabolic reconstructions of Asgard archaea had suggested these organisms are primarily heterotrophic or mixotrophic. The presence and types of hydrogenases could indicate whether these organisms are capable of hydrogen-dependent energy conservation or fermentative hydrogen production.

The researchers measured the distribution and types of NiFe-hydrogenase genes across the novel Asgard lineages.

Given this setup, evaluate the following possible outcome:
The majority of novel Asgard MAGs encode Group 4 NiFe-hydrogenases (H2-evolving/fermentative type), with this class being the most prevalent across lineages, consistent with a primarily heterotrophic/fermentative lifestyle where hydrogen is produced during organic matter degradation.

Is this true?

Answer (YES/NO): NO